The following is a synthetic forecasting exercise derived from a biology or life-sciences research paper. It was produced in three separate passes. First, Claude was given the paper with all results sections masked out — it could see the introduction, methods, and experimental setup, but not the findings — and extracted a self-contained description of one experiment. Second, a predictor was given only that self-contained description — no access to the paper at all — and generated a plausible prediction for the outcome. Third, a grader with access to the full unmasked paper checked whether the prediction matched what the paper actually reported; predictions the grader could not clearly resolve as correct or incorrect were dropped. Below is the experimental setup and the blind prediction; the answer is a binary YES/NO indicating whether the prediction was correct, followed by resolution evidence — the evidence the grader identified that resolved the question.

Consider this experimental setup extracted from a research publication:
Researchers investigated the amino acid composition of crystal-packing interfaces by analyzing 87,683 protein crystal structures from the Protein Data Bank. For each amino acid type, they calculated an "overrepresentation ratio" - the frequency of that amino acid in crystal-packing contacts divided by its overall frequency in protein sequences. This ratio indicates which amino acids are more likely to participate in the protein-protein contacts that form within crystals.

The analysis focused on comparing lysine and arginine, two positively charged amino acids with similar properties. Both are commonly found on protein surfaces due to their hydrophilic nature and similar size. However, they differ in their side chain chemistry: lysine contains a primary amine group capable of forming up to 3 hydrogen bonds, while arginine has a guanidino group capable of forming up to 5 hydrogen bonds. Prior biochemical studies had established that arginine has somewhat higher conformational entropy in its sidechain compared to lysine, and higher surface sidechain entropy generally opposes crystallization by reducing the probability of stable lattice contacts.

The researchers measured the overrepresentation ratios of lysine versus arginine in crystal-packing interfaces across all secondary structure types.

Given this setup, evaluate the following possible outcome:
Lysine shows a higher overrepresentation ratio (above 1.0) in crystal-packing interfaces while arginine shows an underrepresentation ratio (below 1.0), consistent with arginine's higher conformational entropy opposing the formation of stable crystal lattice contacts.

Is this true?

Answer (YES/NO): NO